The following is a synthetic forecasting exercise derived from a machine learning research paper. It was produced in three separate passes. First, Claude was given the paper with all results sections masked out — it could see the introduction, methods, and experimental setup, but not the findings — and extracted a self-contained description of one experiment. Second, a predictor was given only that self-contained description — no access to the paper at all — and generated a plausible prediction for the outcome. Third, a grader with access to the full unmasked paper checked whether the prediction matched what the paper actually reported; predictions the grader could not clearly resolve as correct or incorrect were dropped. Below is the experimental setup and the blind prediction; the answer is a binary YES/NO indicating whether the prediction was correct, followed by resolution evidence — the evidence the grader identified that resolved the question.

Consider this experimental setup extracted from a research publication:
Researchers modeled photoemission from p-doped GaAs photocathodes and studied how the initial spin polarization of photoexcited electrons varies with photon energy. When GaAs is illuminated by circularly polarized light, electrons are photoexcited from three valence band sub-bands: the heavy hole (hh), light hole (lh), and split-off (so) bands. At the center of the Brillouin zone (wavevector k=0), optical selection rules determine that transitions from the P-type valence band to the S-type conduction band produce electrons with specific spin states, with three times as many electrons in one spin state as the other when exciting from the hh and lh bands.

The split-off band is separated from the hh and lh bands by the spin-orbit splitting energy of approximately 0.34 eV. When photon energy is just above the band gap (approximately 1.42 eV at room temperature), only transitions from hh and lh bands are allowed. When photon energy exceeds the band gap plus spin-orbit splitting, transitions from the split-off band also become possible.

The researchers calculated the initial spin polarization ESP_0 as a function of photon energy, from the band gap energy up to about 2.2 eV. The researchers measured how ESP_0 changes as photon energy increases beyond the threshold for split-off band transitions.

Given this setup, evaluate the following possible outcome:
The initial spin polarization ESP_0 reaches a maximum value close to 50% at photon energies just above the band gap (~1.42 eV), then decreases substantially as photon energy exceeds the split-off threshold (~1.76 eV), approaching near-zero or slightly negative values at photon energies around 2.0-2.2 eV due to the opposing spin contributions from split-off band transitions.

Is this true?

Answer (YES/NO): YES